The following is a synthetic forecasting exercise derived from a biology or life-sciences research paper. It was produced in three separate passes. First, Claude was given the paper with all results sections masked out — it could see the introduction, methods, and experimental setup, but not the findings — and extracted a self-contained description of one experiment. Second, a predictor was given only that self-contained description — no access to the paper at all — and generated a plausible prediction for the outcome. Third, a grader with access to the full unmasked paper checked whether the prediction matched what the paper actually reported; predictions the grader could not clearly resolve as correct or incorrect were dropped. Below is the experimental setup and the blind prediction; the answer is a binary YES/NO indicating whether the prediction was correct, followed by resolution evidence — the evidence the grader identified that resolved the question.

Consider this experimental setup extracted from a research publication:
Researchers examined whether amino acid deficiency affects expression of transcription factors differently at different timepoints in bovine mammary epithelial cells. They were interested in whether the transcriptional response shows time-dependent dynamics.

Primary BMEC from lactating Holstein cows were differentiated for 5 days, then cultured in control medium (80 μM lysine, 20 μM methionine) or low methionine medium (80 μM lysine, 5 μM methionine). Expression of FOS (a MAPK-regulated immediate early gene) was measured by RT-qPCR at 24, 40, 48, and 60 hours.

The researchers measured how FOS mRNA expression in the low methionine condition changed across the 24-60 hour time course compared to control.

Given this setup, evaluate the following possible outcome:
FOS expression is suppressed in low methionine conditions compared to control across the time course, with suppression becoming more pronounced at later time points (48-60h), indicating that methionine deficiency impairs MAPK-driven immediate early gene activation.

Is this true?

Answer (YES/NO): NO